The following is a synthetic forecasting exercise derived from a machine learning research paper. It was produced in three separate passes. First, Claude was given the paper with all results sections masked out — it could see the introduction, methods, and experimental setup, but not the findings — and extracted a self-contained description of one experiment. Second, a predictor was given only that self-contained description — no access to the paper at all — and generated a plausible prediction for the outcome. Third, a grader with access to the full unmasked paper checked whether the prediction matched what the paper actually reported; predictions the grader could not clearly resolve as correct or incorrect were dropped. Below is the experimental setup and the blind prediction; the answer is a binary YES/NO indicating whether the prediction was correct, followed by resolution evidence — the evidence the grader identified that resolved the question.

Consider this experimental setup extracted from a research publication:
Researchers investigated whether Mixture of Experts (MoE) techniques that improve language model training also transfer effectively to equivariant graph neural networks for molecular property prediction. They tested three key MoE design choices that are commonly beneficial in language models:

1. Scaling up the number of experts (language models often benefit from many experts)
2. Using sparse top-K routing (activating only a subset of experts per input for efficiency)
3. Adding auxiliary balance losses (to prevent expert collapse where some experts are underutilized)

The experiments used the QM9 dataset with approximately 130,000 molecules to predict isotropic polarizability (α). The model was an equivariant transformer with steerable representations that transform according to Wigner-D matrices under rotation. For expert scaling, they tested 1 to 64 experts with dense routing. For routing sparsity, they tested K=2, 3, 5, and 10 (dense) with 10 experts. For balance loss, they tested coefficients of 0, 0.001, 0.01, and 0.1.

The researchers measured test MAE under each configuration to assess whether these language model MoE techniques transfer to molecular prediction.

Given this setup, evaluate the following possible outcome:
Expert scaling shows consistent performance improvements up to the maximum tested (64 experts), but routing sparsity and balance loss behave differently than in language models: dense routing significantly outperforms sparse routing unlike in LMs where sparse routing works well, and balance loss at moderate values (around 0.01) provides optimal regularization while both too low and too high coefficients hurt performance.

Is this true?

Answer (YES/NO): NO